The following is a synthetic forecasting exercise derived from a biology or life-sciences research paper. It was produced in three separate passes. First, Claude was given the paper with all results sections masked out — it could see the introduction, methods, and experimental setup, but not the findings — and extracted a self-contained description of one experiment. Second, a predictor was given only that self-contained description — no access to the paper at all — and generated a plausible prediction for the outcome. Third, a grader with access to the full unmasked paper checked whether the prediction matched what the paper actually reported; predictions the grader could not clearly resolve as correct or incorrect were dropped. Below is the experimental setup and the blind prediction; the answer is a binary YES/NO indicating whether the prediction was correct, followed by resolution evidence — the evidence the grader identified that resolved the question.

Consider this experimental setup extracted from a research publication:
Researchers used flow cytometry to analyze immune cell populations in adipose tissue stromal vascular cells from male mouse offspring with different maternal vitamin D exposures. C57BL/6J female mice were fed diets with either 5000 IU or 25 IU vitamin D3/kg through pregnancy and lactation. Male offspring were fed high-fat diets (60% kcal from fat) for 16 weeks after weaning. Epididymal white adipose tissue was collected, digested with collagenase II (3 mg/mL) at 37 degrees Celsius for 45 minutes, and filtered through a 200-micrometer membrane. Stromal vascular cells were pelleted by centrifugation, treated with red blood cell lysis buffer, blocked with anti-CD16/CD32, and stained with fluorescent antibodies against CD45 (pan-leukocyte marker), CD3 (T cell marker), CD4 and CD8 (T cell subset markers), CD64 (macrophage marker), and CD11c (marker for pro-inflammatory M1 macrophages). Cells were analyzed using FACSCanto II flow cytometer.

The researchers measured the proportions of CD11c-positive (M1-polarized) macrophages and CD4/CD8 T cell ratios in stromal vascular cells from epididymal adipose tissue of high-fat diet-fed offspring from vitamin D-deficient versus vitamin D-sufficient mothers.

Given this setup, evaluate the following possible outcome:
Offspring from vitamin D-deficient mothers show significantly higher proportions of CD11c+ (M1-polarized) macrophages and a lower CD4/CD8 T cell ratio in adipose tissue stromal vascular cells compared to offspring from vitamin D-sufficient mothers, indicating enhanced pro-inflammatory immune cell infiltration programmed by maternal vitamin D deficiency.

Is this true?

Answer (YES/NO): NO